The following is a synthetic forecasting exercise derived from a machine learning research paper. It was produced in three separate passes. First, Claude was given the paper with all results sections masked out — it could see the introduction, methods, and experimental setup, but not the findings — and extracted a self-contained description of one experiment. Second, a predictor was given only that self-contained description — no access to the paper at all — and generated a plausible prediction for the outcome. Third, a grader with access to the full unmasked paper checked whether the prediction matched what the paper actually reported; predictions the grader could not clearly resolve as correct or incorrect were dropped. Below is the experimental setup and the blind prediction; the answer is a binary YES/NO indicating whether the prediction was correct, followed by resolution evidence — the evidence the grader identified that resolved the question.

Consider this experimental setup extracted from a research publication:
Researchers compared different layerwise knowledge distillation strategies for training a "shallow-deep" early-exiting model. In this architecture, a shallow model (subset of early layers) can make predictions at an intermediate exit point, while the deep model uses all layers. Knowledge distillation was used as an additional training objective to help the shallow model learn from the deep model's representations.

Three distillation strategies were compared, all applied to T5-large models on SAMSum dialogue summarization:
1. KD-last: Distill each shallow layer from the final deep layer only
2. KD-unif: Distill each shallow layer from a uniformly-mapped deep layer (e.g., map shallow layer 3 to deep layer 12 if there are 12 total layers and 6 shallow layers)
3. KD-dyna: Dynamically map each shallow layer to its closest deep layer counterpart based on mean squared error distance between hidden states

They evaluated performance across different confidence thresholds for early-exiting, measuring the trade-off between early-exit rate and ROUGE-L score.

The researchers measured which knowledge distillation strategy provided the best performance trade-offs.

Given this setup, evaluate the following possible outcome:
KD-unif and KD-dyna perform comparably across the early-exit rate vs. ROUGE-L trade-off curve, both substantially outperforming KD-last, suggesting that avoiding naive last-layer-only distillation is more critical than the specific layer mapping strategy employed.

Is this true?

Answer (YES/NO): NO